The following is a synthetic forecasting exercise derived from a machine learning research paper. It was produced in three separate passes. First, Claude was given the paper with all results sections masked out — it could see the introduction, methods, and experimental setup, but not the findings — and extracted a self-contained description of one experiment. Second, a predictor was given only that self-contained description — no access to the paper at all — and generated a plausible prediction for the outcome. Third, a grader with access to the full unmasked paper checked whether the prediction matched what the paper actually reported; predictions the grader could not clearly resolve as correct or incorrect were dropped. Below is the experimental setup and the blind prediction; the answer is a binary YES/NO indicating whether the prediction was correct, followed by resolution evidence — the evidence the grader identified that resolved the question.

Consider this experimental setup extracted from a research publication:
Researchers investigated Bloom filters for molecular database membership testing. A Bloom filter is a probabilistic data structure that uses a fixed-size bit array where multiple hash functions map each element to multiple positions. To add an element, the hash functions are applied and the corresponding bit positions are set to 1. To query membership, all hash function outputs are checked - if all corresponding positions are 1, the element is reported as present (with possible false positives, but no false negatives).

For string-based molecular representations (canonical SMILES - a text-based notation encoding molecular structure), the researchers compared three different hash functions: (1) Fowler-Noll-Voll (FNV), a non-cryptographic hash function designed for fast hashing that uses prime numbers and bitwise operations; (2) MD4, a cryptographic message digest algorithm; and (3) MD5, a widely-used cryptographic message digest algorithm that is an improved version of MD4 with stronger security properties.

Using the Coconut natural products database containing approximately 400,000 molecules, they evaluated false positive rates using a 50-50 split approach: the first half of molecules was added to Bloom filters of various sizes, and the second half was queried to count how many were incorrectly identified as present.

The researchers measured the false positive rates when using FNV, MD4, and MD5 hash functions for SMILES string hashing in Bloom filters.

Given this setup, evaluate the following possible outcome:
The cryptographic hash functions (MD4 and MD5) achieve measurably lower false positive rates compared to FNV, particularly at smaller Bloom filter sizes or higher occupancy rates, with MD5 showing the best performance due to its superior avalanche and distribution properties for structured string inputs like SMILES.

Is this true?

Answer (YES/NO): NO